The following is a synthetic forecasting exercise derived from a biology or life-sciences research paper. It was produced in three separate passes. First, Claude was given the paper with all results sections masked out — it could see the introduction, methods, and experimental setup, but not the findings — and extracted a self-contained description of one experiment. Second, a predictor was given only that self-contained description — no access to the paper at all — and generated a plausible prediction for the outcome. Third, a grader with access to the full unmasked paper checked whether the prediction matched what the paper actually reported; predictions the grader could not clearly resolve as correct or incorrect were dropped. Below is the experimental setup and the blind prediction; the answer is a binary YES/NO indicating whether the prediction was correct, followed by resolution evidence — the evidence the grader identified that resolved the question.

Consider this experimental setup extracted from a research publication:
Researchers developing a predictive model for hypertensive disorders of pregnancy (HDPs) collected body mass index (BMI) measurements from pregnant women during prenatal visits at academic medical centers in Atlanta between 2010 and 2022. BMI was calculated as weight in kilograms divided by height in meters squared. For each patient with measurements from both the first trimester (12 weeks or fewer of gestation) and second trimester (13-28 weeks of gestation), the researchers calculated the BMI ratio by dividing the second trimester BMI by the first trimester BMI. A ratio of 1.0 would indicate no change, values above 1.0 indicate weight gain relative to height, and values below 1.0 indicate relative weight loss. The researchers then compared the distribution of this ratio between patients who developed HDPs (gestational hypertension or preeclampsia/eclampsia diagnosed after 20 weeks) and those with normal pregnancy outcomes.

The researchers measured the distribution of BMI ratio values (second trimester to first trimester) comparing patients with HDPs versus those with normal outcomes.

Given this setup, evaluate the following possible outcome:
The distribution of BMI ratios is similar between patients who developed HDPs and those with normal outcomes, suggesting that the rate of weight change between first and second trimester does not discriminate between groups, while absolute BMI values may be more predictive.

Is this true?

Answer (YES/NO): NO